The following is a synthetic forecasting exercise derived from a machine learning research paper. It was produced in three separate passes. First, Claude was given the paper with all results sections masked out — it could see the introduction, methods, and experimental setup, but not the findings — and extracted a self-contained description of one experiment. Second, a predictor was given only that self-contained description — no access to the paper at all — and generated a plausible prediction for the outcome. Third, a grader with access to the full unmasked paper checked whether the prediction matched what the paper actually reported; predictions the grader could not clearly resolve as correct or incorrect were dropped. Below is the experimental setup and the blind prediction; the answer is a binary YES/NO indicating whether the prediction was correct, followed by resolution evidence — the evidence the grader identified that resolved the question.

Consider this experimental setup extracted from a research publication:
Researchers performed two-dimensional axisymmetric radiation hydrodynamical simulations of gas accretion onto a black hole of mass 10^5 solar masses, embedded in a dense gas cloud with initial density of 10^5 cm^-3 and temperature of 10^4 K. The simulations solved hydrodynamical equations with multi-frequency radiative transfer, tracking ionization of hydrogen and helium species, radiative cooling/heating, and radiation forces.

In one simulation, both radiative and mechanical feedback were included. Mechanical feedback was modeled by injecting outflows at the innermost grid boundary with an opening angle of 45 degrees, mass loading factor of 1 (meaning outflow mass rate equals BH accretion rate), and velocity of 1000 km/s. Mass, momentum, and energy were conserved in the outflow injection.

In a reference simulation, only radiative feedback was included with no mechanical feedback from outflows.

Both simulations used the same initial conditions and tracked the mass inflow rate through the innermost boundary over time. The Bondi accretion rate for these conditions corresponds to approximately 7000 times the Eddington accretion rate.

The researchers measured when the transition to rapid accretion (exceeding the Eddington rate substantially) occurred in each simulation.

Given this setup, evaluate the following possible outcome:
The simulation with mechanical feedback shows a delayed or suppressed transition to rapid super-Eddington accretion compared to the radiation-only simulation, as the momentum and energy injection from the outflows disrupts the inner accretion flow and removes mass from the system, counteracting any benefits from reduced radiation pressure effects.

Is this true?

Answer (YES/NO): NO